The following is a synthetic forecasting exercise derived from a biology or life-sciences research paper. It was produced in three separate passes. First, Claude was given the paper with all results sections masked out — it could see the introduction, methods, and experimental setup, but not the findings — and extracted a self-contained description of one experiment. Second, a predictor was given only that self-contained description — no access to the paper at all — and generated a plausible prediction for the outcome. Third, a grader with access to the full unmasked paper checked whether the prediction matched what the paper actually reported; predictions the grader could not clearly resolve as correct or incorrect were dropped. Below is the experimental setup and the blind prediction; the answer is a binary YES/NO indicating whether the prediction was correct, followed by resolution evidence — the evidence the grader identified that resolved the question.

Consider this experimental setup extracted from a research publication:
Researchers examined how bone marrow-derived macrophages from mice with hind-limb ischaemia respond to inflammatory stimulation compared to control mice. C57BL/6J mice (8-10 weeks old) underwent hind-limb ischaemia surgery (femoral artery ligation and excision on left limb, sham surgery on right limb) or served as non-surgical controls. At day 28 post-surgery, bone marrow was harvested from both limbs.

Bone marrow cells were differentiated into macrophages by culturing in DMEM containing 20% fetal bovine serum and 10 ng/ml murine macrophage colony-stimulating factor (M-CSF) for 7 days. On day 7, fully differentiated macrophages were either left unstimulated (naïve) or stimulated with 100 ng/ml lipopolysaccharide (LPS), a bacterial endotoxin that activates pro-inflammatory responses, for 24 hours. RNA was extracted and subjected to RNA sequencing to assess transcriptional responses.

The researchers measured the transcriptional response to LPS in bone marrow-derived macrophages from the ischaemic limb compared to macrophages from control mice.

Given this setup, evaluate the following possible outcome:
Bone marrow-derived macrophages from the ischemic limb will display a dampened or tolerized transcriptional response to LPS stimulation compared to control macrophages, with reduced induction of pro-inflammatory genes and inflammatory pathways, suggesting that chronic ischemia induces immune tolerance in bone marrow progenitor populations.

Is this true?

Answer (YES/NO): NO